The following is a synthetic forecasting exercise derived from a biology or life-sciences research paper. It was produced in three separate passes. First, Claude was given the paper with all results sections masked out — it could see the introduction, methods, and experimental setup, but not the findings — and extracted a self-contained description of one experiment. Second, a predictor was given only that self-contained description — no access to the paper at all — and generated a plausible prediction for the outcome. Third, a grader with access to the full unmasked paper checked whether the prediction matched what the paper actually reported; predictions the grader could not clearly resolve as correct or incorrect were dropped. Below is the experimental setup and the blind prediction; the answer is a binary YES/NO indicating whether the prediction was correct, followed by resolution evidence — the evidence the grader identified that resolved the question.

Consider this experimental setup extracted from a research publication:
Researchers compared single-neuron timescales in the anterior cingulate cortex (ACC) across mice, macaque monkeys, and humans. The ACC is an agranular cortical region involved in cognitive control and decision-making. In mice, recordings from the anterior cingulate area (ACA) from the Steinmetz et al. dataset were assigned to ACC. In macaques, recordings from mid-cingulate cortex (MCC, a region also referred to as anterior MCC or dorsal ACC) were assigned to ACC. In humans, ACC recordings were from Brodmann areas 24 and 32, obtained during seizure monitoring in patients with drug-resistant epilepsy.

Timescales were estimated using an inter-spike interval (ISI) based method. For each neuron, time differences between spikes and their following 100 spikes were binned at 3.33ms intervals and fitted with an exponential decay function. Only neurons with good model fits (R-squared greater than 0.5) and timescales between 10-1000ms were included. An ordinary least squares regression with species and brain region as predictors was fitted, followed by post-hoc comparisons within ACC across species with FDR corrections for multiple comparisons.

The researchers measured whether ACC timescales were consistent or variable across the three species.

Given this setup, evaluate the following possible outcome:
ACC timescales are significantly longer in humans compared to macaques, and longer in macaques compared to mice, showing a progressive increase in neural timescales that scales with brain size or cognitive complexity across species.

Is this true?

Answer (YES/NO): NO